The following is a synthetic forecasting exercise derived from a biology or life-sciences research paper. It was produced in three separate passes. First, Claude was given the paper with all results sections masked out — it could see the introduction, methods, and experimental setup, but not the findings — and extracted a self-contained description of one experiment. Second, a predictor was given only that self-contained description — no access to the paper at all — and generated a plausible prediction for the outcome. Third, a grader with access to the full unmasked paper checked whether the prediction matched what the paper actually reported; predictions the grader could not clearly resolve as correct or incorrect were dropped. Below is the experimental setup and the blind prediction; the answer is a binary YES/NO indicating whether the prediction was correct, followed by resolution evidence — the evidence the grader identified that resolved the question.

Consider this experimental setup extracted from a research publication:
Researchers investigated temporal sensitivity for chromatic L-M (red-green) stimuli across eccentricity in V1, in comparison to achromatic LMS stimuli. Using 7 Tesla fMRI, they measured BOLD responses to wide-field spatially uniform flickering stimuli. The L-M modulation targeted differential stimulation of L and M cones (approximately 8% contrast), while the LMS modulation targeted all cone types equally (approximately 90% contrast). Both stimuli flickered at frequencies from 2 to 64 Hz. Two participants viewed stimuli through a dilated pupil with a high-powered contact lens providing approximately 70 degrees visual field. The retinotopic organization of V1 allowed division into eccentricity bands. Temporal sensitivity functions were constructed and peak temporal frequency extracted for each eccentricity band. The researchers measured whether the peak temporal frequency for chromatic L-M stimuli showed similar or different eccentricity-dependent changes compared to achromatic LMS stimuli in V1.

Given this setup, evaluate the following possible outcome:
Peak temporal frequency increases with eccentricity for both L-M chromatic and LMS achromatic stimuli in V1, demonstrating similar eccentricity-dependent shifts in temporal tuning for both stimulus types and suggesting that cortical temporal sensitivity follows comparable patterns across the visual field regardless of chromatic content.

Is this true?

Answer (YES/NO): NO